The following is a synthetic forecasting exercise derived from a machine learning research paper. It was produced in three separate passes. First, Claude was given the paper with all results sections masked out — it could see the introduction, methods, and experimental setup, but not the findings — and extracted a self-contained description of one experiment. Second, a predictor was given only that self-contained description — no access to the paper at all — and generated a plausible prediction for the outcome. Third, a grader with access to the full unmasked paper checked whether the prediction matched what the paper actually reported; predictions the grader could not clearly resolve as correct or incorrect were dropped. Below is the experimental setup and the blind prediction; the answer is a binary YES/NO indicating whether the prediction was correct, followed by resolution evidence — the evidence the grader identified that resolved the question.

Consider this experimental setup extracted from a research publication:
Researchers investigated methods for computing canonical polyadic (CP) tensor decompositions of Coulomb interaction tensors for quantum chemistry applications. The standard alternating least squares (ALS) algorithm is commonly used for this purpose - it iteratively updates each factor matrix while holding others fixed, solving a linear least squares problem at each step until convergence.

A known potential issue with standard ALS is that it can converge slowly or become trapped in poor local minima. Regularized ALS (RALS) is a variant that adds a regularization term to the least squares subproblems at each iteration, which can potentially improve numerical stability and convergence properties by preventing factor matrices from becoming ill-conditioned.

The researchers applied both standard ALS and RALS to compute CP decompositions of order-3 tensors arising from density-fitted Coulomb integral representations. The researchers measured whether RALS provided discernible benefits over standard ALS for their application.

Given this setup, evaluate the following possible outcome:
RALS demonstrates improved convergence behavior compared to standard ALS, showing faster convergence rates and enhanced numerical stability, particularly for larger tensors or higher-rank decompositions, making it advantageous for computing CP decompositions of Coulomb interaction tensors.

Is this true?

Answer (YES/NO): NO